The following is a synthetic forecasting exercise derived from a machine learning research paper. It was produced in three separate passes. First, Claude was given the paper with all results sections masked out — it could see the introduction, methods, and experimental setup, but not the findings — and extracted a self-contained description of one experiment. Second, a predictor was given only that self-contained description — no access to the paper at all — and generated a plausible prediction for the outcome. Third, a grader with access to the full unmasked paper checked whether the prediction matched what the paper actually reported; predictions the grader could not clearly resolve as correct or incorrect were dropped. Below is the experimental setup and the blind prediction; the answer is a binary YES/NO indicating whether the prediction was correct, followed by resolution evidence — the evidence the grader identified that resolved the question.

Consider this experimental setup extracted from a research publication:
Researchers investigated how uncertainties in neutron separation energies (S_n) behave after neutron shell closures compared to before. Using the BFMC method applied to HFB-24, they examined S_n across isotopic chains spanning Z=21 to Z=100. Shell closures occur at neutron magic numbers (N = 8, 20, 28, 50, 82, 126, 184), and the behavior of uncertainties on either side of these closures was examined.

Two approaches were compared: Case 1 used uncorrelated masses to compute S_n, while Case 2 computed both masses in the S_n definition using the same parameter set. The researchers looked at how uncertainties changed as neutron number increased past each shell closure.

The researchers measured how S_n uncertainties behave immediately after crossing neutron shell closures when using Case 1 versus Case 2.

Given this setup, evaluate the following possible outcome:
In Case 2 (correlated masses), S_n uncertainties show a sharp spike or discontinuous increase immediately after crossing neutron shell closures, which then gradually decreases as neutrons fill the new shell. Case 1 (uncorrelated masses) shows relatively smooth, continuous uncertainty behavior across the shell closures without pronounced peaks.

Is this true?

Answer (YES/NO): NO